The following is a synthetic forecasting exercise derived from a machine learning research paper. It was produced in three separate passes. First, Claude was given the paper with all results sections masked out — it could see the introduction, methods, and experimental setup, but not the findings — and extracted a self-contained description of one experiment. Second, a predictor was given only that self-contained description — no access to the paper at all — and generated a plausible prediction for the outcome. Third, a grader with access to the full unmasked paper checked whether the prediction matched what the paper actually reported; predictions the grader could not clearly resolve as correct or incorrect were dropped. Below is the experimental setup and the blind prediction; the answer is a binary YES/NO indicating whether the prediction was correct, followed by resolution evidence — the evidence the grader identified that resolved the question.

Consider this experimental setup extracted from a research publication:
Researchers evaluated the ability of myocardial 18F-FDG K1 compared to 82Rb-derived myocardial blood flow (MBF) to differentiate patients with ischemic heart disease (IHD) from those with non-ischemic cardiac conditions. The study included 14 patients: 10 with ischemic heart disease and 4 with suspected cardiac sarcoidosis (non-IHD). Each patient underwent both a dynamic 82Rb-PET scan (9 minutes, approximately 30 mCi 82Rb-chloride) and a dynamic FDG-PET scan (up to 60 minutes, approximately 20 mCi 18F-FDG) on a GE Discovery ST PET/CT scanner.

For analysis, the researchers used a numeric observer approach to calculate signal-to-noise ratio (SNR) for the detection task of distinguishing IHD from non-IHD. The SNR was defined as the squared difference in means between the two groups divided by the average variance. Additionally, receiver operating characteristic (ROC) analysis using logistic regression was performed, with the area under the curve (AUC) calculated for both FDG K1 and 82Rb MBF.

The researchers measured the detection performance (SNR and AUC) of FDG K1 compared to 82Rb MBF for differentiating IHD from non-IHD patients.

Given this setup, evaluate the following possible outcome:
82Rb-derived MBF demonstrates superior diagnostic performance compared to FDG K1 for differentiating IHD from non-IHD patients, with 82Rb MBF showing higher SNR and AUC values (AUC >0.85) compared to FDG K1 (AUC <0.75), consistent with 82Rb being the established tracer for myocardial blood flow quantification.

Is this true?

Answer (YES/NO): NO